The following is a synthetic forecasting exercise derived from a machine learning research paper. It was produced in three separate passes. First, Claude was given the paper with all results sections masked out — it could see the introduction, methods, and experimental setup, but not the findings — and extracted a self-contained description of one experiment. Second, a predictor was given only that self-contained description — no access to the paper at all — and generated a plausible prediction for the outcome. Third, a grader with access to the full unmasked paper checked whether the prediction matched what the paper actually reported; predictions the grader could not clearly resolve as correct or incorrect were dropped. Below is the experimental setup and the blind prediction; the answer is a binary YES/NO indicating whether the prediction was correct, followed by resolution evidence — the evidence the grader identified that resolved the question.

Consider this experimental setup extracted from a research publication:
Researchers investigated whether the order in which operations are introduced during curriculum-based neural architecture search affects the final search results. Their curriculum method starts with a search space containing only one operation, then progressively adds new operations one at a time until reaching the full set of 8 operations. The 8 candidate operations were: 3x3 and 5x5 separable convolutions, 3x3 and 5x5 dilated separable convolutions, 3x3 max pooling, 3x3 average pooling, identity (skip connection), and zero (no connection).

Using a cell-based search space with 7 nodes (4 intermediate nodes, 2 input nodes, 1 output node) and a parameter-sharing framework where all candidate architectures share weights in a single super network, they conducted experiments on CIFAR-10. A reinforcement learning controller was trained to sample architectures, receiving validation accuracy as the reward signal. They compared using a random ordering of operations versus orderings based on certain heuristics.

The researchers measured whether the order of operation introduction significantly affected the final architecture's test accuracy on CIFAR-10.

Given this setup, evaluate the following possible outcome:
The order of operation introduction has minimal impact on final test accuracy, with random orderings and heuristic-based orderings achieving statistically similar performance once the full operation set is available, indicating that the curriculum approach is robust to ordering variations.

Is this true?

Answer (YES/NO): NO